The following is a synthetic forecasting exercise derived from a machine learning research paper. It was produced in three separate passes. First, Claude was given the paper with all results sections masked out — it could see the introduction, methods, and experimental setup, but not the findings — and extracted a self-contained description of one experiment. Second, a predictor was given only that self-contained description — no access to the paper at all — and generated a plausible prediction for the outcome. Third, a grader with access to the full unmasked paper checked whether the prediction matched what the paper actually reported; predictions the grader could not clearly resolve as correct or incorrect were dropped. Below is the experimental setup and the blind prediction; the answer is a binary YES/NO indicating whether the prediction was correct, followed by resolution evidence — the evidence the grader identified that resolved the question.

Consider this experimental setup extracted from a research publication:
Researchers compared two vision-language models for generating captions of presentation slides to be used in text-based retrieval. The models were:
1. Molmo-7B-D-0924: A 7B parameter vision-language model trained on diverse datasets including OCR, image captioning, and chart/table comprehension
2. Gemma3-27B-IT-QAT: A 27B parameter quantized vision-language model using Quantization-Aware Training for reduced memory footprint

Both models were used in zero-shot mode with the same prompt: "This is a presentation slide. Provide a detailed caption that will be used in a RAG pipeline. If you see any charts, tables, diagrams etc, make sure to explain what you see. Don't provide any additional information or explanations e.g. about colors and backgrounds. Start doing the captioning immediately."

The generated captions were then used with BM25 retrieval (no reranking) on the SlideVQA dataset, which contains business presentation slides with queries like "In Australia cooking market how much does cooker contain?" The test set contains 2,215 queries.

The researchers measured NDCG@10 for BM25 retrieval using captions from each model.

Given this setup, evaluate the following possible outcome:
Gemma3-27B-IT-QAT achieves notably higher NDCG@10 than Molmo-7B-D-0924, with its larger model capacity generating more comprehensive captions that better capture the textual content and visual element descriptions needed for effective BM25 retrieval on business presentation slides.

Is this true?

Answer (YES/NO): YES